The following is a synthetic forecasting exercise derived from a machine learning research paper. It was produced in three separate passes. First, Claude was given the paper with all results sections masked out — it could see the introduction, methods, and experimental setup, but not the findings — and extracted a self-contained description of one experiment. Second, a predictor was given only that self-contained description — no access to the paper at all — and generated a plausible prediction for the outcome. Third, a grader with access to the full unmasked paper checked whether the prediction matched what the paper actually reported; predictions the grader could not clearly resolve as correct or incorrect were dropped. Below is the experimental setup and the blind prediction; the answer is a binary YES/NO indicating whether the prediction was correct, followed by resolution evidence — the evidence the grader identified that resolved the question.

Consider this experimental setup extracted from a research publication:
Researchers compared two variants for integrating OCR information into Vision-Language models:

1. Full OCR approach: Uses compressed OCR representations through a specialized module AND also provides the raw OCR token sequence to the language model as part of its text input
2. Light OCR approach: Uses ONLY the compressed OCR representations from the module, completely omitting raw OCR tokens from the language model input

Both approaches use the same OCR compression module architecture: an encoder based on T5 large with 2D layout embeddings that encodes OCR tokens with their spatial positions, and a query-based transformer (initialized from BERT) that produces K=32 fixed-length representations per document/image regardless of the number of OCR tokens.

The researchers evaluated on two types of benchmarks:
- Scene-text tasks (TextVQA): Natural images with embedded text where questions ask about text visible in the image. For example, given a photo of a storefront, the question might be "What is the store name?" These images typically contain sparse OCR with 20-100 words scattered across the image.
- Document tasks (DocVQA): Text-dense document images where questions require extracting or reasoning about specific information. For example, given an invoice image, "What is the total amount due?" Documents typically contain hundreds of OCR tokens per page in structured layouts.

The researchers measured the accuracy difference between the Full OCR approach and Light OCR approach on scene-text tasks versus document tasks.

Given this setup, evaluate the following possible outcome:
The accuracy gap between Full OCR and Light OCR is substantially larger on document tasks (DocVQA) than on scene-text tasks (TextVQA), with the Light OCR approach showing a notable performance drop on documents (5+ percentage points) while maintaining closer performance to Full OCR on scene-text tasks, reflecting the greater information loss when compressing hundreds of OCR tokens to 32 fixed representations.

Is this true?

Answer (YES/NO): NO